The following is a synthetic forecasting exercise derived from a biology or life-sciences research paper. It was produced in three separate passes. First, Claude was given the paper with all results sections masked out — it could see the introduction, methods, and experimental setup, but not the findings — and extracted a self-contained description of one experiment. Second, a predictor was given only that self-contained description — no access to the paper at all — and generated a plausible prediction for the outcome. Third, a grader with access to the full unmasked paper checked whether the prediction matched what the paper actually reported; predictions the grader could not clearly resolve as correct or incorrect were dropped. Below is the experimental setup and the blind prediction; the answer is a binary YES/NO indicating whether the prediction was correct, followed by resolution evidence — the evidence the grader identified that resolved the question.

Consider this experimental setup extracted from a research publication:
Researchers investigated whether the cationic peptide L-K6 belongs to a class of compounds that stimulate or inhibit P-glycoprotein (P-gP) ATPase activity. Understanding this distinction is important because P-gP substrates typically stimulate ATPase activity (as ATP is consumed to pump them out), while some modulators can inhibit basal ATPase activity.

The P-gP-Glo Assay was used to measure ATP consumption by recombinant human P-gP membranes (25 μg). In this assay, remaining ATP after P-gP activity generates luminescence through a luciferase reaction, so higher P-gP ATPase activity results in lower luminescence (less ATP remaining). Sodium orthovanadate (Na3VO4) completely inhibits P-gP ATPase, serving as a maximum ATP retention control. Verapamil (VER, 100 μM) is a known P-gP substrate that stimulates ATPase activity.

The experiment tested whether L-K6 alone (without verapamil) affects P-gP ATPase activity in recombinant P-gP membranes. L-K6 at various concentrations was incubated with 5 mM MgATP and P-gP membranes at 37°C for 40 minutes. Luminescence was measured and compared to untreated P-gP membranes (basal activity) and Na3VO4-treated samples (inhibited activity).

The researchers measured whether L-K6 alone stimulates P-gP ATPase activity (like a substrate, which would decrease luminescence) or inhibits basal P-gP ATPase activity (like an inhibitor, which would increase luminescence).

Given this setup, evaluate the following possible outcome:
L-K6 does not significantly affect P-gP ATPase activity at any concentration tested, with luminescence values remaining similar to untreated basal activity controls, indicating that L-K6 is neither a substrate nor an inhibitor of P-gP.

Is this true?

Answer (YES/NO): NO